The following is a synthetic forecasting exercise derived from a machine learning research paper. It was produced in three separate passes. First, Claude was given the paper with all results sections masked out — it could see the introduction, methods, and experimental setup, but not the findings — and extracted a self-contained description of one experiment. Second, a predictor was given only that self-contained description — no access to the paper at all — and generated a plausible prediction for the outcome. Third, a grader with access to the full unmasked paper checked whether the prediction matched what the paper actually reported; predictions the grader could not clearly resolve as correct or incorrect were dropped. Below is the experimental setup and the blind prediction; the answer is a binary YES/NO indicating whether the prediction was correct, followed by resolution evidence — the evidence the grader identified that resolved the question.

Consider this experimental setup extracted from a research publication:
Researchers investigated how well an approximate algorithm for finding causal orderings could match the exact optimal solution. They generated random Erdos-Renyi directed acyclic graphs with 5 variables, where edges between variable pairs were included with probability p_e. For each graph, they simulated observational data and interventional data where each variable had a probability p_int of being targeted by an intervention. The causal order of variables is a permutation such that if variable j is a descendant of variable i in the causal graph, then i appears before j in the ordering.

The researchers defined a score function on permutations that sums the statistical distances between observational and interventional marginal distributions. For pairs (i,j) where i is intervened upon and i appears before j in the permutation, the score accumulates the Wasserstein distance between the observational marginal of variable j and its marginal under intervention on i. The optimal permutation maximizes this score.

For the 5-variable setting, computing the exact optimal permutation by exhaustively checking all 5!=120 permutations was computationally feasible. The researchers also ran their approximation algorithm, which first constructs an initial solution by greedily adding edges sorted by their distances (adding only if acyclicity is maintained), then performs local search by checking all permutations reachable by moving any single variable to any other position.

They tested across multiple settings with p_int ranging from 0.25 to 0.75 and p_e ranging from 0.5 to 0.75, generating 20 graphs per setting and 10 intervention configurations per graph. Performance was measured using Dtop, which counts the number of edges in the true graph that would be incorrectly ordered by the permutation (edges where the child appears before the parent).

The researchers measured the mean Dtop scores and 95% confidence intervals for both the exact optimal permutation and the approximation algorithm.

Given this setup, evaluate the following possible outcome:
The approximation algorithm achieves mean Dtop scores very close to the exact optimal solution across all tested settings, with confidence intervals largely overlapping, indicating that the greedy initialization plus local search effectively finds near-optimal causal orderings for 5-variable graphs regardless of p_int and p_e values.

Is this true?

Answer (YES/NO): YES